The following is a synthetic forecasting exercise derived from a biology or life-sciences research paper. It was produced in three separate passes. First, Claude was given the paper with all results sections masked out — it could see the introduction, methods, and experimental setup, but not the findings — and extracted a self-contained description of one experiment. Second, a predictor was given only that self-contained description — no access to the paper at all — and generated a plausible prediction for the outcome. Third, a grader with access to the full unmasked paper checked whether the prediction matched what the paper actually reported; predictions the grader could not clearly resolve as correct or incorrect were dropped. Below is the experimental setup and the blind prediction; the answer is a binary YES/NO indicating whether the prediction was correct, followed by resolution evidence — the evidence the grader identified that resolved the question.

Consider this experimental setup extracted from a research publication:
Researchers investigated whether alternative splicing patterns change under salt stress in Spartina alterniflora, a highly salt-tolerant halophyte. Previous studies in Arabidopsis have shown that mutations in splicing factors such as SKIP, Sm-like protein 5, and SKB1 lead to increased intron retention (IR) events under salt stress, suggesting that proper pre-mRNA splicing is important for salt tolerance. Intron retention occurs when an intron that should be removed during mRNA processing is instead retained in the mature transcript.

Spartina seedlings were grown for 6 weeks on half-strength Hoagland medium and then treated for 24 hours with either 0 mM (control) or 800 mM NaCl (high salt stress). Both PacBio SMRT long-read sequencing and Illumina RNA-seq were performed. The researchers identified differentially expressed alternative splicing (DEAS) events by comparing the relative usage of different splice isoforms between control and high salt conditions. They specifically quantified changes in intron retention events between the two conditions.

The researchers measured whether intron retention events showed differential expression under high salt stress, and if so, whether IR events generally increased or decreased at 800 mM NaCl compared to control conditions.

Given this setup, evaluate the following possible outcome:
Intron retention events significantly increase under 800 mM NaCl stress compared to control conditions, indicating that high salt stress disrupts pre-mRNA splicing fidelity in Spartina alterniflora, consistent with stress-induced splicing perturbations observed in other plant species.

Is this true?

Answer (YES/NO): YES